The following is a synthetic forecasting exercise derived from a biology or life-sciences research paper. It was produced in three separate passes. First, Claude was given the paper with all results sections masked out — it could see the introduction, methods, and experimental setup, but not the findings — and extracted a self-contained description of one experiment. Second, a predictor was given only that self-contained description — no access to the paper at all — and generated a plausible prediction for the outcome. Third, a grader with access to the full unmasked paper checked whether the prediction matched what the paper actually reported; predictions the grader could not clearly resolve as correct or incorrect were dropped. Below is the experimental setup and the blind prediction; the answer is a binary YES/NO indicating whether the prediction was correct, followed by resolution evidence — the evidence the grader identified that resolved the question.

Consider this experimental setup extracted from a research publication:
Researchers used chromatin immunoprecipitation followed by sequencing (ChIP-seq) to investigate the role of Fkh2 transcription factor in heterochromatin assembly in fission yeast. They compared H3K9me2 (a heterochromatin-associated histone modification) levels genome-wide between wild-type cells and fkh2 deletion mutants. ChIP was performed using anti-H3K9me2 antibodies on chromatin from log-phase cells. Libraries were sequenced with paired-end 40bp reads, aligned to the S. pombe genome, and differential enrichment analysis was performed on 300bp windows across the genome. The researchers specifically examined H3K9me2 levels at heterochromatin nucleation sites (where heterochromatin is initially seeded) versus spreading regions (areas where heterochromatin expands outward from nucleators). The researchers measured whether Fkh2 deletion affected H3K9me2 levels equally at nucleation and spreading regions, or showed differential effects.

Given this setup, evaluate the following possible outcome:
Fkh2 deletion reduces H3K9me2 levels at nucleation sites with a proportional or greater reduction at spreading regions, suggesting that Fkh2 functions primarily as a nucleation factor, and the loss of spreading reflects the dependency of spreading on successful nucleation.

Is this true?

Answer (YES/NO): NO